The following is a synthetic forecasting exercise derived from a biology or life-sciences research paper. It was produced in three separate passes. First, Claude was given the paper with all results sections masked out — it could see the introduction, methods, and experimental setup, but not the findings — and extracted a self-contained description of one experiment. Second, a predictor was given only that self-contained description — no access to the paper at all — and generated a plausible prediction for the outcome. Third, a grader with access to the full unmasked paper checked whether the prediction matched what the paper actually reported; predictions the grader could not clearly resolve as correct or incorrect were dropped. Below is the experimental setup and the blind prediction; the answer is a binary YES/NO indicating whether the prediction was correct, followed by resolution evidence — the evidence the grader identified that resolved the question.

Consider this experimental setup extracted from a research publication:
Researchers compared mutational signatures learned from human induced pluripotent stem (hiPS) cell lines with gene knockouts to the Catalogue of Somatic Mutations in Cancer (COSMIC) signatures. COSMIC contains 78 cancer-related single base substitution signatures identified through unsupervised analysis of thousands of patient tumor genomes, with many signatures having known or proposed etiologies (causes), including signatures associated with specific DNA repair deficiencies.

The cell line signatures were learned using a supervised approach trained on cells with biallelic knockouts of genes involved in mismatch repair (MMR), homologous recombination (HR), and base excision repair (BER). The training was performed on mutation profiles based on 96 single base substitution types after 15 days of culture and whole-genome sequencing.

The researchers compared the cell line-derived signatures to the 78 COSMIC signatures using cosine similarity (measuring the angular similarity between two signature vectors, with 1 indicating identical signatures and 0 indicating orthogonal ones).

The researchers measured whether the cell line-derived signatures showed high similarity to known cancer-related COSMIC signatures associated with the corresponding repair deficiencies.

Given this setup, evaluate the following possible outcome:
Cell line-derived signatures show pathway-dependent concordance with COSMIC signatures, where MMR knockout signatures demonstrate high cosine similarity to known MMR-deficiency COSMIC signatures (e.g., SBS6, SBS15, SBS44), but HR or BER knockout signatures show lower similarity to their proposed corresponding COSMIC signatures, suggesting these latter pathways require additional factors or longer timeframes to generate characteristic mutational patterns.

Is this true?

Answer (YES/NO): NO